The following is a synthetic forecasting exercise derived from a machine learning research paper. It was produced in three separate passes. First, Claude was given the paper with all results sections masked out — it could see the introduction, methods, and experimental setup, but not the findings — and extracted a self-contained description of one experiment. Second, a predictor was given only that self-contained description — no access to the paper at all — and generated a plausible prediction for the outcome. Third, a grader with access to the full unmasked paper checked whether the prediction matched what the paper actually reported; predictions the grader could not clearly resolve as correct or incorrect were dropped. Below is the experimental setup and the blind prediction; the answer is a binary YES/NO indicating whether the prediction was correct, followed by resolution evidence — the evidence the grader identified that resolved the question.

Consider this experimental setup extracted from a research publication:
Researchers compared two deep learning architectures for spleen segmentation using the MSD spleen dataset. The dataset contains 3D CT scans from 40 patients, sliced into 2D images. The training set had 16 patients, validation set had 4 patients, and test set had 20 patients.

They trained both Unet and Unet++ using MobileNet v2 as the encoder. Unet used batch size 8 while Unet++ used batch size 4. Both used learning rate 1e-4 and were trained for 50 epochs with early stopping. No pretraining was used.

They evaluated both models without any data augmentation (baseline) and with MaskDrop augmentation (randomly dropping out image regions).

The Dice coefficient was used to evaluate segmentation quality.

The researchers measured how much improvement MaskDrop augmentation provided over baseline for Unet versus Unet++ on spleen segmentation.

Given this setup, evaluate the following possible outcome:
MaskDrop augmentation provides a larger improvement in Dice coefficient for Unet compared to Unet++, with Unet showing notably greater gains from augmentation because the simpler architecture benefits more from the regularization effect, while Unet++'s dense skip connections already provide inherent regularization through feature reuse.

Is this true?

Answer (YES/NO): NO